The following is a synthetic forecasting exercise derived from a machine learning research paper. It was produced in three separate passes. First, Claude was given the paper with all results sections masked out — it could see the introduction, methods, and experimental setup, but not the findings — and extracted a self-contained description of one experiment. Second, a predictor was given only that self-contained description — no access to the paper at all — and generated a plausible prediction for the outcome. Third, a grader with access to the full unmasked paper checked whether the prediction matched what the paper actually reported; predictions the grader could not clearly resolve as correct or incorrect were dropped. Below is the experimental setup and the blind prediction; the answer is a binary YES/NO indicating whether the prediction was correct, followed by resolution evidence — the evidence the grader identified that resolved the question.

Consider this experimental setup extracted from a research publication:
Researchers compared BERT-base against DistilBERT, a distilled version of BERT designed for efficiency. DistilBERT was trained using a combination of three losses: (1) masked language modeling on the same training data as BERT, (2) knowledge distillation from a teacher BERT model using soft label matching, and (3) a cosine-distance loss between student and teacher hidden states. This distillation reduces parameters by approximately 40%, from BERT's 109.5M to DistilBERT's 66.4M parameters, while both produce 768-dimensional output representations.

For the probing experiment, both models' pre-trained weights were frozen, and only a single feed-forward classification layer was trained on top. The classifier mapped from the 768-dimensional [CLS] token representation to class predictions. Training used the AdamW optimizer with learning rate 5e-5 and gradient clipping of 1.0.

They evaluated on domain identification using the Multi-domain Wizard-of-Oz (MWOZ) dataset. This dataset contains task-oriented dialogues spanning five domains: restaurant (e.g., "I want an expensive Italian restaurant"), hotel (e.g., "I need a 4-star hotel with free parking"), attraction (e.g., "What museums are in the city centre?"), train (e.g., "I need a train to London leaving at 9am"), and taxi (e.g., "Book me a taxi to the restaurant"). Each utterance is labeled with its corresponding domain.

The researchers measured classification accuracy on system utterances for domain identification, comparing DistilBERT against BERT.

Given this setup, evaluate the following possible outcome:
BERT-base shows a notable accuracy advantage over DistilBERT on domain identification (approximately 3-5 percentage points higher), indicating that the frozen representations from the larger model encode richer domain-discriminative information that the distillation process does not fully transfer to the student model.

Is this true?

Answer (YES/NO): NO